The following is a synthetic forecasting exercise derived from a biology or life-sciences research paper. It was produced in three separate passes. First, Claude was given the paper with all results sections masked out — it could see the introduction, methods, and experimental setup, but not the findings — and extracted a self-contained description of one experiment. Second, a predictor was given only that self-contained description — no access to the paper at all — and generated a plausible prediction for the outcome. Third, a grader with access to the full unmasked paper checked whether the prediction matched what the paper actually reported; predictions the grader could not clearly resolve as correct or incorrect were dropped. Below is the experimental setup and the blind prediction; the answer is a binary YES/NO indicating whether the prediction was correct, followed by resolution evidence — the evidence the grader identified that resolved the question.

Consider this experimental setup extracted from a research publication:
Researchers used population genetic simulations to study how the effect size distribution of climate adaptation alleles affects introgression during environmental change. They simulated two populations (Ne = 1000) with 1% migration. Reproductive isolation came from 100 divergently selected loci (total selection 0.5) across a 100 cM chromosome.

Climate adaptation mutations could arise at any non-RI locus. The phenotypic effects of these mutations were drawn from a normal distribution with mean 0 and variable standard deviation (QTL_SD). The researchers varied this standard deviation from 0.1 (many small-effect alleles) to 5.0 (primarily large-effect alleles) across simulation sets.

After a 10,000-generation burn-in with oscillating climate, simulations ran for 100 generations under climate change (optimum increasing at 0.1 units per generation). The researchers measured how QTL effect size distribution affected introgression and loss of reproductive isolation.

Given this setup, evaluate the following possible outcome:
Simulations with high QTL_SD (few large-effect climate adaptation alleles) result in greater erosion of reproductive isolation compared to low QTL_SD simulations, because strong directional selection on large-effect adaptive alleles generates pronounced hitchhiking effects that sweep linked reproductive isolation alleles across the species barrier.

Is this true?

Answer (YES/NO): NO